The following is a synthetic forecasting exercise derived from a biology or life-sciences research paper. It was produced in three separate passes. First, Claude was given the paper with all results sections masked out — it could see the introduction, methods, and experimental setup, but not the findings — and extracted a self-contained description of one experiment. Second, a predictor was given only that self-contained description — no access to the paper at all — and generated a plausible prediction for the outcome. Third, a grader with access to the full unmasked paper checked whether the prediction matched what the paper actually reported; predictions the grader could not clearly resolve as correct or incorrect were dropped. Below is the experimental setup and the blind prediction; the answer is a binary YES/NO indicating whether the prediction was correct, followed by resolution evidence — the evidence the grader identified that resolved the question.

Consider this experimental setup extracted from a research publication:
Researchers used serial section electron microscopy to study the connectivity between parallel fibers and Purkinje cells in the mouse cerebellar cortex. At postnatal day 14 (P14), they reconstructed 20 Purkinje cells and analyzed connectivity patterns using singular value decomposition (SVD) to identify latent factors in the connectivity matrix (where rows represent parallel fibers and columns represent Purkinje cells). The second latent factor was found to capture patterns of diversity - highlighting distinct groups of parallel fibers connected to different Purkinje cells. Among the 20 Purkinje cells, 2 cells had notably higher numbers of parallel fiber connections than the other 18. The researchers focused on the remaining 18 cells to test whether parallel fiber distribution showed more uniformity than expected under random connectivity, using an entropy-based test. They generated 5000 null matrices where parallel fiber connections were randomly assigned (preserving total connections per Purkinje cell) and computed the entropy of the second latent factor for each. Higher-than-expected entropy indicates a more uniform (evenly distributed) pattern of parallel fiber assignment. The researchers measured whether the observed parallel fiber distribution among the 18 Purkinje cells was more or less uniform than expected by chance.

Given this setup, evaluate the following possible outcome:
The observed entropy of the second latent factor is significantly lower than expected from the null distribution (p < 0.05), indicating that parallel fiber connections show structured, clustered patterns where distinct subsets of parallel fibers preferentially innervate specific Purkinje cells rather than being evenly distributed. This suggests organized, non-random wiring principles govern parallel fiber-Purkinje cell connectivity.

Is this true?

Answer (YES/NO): NO